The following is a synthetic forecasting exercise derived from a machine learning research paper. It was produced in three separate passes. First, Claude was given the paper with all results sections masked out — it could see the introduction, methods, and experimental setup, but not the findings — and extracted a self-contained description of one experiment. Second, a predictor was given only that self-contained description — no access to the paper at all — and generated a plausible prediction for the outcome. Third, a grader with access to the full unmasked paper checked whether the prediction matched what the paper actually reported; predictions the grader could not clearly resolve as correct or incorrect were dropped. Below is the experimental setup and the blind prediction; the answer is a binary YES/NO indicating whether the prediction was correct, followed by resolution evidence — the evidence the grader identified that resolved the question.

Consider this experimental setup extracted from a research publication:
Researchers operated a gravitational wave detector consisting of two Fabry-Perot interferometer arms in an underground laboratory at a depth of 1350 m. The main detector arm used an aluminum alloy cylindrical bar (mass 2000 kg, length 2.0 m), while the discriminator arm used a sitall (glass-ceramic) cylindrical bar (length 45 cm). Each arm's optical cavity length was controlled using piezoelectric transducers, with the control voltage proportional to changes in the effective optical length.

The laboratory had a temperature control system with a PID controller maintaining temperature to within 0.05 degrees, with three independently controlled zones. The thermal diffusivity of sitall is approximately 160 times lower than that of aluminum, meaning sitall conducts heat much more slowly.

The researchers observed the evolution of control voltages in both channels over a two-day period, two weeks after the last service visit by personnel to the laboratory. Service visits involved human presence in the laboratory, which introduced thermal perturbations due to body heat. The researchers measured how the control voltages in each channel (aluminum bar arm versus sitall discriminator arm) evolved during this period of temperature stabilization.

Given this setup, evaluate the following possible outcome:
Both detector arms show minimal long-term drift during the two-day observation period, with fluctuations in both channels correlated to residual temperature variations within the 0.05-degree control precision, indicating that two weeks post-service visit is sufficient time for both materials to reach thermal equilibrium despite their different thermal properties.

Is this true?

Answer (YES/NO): NO